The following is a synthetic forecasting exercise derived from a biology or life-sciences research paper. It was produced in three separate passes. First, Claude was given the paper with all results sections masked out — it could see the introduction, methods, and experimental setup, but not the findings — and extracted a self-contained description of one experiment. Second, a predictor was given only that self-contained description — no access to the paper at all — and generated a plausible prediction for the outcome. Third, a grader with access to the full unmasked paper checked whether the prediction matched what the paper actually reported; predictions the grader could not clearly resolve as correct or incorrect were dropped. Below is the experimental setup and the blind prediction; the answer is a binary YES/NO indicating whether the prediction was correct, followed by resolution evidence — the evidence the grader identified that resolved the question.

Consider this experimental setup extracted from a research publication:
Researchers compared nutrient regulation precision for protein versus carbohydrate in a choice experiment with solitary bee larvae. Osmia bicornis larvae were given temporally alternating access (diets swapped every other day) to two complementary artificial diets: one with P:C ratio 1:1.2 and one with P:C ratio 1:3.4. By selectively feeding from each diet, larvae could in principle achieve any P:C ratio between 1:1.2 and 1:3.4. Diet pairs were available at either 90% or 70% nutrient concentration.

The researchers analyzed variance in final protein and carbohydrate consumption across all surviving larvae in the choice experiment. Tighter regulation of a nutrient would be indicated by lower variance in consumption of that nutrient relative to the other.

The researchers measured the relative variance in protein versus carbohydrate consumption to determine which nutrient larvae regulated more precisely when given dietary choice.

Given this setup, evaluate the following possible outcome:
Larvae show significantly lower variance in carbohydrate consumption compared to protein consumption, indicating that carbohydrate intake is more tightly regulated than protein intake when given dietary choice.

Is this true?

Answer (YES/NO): YES